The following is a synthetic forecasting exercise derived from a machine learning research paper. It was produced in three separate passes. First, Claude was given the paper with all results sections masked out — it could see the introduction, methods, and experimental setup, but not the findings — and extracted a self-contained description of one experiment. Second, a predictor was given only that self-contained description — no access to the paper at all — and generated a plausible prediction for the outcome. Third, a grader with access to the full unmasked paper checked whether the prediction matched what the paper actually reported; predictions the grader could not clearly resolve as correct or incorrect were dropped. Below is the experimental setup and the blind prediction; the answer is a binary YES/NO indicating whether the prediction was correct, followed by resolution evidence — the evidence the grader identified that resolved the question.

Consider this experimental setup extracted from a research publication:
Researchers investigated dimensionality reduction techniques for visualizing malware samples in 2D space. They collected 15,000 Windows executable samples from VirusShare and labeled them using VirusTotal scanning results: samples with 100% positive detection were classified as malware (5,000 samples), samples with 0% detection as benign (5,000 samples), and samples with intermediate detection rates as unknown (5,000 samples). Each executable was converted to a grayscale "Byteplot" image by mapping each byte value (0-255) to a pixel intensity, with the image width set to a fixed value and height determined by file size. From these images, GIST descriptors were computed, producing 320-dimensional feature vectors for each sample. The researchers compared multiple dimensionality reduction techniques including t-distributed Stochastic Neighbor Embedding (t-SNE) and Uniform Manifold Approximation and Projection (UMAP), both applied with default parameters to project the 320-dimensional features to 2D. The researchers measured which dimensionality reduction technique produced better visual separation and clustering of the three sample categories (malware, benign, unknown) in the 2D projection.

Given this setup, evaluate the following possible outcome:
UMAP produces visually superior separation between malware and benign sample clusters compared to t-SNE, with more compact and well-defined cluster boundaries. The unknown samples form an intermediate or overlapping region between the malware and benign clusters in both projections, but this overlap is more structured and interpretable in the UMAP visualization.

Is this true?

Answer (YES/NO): NO